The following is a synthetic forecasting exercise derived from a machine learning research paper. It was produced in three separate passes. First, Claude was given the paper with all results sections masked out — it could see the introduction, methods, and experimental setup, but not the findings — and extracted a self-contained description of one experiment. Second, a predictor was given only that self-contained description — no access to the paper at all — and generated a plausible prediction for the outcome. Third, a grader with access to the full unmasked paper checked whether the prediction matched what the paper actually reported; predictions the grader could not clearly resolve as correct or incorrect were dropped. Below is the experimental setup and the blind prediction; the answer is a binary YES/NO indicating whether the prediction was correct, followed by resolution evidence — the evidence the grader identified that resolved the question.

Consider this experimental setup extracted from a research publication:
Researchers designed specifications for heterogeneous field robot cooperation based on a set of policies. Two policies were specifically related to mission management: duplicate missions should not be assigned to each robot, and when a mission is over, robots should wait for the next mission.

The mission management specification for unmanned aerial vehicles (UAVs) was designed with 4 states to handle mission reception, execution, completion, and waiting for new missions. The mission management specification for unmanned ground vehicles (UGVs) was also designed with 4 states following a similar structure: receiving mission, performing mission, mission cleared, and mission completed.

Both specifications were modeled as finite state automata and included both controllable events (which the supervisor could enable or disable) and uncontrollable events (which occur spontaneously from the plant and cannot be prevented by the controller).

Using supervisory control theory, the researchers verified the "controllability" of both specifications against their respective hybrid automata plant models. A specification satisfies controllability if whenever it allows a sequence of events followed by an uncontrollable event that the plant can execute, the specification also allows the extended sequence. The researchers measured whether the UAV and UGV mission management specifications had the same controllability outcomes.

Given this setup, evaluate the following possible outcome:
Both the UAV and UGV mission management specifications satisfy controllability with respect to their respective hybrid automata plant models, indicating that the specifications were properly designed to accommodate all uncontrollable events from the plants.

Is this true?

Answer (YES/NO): NO